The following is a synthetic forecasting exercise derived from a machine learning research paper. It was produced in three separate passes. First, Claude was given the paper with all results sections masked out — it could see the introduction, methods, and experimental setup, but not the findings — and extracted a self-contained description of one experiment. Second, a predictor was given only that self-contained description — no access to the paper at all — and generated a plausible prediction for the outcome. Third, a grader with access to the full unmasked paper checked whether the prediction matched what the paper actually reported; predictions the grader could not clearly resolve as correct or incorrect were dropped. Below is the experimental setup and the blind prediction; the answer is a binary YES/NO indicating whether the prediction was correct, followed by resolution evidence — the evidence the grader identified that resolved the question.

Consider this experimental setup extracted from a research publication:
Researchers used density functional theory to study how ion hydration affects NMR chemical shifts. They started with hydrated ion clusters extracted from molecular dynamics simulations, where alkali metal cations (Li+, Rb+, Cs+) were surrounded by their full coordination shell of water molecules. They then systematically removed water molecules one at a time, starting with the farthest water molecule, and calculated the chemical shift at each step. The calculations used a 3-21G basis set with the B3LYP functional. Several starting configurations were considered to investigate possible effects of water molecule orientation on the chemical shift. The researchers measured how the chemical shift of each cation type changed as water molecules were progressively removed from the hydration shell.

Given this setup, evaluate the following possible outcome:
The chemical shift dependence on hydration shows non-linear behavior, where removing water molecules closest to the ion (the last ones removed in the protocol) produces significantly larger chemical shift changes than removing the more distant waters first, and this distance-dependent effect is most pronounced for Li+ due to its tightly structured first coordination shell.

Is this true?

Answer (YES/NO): NO